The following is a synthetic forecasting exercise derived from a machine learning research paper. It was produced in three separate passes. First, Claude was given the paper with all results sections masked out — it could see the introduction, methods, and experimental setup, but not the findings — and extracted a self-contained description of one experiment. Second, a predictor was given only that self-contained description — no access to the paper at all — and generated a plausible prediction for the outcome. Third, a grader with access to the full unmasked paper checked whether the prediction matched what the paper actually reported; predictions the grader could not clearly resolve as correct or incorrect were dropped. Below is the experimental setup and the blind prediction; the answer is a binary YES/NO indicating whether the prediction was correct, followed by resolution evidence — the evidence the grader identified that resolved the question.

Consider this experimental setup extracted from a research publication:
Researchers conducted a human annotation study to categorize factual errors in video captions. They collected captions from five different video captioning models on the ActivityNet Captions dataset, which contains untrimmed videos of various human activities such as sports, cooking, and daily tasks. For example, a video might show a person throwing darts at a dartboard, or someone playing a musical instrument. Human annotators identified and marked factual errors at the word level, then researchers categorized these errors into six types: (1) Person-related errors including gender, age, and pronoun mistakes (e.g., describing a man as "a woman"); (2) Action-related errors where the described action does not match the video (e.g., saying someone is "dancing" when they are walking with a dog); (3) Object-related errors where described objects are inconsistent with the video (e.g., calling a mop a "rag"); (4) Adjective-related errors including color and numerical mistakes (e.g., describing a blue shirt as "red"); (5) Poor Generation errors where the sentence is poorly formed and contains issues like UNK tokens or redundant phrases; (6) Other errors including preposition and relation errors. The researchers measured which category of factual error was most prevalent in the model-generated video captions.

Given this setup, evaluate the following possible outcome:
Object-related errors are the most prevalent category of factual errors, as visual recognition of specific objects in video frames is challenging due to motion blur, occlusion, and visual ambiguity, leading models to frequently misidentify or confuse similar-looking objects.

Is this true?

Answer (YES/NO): NO